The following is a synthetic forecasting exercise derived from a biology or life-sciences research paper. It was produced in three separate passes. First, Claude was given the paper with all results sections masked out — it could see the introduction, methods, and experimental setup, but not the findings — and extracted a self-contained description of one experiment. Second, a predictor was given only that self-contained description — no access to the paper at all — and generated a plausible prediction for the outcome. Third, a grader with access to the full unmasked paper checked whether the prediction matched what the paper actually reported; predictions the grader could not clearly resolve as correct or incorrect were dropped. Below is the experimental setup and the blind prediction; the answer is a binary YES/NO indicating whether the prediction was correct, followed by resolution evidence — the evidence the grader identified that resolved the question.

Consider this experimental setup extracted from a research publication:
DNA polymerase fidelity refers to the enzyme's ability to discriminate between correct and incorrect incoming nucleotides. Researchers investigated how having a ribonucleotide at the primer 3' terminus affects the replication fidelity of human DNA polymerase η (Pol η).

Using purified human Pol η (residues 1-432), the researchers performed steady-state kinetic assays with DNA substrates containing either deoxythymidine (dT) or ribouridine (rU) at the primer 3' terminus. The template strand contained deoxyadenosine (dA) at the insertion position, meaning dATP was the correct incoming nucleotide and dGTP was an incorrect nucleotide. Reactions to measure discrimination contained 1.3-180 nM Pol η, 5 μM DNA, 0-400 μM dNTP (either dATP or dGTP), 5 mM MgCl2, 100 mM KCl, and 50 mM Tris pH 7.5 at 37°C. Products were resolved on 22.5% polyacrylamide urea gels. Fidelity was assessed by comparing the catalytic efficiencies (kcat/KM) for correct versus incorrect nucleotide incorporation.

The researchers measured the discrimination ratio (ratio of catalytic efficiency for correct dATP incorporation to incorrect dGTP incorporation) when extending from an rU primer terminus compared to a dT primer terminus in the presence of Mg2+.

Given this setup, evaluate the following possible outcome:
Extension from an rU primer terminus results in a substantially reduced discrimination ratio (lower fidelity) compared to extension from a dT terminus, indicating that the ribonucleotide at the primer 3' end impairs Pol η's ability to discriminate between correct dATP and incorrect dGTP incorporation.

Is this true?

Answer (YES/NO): YES